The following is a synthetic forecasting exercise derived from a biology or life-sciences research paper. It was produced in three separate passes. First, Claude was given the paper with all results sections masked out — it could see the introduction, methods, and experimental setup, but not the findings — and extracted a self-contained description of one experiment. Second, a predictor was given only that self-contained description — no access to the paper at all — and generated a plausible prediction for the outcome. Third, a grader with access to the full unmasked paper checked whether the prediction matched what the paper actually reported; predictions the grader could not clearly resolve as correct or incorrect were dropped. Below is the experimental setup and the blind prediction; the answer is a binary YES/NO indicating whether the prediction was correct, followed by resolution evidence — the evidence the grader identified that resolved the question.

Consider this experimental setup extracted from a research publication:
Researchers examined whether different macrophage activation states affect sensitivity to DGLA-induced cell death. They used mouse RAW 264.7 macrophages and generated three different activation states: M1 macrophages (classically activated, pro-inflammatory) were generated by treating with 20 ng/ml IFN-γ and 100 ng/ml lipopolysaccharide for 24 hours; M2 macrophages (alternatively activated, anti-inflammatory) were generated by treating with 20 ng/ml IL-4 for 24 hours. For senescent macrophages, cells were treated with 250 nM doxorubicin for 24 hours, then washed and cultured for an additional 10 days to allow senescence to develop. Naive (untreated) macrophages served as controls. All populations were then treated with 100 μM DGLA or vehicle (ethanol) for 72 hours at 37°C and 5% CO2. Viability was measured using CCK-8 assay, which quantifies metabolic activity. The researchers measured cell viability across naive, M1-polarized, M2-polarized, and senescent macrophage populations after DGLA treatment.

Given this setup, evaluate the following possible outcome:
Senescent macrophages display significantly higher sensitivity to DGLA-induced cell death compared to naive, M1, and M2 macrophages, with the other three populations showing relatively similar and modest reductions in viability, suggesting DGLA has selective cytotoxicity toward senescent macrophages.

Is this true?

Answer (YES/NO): NO